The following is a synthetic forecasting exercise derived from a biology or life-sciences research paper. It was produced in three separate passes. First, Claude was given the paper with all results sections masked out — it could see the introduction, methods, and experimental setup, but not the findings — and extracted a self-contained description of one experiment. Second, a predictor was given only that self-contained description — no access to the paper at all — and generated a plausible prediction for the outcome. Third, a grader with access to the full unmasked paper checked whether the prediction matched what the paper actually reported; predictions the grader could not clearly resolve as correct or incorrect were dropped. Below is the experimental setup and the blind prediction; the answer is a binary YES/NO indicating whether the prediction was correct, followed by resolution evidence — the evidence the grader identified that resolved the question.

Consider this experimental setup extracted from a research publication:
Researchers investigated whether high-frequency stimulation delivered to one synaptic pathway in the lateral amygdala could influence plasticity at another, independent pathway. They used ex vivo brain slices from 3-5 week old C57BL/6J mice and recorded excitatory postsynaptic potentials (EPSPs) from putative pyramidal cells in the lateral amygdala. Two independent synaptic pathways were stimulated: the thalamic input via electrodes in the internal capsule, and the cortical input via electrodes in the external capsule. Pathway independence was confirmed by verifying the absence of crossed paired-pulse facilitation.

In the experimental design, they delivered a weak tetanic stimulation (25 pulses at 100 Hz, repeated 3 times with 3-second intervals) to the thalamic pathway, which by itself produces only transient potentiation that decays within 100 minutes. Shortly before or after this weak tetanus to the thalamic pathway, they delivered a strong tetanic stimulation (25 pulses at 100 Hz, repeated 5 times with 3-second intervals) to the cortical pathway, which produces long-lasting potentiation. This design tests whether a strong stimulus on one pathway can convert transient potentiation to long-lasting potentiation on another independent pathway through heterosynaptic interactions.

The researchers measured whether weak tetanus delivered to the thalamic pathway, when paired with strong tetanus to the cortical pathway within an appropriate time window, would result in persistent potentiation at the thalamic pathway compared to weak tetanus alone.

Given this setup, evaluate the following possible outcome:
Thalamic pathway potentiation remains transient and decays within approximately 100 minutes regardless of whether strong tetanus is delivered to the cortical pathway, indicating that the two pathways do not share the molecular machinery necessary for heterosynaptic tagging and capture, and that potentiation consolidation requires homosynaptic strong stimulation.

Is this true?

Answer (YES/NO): NO